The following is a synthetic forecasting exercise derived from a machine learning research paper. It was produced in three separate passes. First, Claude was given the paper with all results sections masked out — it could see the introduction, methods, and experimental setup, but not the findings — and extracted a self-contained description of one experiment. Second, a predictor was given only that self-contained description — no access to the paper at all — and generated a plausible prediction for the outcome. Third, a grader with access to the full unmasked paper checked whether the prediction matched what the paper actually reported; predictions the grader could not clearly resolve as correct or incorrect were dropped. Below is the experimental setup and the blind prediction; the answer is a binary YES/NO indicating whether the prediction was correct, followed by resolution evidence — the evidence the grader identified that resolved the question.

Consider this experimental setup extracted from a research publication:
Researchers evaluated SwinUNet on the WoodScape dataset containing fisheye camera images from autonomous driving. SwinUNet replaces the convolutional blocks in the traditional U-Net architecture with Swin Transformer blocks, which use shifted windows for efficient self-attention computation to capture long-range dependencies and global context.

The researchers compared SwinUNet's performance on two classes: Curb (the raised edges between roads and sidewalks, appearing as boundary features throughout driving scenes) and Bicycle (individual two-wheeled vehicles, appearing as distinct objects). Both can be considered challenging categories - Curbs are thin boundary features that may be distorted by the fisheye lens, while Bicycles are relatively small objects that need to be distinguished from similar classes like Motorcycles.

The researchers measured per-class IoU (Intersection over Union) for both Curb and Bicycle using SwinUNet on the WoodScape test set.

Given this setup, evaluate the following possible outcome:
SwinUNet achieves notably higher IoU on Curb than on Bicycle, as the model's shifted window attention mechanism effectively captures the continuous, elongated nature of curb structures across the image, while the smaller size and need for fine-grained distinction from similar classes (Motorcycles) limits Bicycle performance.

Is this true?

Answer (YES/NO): NO